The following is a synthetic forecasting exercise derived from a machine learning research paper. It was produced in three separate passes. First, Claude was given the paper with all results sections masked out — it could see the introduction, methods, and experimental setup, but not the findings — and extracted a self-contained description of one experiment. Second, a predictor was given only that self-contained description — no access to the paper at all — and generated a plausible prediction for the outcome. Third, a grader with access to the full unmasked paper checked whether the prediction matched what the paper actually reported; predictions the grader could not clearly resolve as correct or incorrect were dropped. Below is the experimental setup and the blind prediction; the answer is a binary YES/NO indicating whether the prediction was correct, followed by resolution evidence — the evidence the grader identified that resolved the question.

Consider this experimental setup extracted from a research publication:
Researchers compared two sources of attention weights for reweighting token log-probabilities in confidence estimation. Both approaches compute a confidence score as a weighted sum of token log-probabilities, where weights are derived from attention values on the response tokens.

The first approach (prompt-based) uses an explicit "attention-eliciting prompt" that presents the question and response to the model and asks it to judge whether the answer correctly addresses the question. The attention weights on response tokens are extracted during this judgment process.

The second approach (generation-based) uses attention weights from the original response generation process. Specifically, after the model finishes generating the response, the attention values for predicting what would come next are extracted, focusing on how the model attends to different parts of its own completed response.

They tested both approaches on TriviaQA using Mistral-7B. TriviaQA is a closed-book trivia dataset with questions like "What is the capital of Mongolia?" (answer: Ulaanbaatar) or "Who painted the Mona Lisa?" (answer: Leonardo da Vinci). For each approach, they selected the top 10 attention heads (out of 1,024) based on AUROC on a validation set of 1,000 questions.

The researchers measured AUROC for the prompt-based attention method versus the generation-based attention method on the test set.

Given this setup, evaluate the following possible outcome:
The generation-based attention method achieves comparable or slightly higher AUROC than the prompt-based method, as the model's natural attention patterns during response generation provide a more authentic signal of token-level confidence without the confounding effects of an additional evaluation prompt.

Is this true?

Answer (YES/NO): YES